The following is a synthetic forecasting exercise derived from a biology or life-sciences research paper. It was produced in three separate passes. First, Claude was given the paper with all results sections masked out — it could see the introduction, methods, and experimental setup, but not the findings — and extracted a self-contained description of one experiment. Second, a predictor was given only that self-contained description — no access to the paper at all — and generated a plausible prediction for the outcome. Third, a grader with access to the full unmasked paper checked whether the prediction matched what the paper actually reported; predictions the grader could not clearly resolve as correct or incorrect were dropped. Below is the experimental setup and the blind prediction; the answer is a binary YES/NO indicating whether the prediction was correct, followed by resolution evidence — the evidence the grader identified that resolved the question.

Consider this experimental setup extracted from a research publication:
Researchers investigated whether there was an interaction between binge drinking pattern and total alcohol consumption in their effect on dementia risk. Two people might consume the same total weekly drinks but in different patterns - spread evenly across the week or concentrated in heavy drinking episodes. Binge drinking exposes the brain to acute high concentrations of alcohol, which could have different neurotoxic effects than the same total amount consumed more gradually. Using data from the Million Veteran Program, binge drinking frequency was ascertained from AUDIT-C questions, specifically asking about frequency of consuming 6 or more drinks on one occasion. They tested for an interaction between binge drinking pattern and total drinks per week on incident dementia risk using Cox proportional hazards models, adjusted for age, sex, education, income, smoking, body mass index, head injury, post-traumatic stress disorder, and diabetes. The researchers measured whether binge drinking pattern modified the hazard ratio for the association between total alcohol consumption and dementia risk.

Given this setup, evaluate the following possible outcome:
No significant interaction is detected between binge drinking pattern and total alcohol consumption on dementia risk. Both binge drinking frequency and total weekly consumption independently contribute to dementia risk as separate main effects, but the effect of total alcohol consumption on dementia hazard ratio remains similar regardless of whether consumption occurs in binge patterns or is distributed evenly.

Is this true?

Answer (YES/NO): YES